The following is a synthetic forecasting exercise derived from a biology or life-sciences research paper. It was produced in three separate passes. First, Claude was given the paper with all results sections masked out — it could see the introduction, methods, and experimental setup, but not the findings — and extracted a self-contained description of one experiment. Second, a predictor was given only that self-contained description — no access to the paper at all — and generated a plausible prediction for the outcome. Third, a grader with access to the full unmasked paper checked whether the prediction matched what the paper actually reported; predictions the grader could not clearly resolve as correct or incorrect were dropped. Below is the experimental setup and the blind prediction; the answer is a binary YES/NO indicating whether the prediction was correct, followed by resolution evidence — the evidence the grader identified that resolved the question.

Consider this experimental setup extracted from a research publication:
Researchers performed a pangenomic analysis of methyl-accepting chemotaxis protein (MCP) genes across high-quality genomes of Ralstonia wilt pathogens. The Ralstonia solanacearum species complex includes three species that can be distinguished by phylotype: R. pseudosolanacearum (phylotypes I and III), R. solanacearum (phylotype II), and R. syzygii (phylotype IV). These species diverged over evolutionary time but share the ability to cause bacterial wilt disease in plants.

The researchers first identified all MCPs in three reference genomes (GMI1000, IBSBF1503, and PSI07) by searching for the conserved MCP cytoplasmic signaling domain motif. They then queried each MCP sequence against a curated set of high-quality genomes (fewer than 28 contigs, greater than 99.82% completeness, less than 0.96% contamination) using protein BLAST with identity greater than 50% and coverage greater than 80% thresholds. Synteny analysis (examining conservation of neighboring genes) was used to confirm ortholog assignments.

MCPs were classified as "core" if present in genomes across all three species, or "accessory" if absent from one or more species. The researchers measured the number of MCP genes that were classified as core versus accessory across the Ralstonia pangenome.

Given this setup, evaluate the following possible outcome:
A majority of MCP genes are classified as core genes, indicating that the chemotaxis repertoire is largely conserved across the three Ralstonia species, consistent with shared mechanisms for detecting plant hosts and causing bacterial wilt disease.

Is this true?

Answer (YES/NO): YES